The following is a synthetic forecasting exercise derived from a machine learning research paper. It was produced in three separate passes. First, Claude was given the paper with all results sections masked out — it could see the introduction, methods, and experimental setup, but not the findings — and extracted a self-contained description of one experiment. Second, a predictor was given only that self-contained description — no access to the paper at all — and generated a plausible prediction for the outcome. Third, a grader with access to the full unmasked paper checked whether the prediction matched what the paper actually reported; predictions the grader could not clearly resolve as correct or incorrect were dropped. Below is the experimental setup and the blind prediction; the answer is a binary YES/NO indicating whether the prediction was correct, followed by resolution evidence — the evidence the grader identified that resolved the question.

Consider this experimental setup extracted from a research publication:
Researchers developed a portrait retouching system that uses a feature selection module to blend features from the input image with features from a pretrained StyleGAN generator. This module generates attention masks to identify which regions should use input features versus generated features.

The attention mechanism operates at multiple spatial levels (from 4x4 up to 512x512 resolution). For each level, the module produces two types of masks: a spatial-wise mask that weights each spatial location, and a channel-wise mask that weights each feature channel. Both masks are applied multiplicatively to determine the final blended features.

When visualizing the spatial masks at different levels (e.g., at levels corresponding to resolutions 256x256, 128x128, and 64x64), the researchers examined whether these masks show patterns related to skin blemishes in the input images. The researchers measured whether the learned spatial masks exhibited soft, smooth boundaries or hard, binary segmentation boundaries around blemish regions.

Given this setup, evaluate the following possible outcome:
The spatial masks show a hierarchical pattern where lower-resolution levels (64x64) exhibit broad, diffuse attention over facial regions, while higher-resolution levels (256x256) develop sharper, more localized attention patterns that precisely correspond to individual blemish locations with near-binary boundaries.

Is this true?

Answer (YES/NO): NO